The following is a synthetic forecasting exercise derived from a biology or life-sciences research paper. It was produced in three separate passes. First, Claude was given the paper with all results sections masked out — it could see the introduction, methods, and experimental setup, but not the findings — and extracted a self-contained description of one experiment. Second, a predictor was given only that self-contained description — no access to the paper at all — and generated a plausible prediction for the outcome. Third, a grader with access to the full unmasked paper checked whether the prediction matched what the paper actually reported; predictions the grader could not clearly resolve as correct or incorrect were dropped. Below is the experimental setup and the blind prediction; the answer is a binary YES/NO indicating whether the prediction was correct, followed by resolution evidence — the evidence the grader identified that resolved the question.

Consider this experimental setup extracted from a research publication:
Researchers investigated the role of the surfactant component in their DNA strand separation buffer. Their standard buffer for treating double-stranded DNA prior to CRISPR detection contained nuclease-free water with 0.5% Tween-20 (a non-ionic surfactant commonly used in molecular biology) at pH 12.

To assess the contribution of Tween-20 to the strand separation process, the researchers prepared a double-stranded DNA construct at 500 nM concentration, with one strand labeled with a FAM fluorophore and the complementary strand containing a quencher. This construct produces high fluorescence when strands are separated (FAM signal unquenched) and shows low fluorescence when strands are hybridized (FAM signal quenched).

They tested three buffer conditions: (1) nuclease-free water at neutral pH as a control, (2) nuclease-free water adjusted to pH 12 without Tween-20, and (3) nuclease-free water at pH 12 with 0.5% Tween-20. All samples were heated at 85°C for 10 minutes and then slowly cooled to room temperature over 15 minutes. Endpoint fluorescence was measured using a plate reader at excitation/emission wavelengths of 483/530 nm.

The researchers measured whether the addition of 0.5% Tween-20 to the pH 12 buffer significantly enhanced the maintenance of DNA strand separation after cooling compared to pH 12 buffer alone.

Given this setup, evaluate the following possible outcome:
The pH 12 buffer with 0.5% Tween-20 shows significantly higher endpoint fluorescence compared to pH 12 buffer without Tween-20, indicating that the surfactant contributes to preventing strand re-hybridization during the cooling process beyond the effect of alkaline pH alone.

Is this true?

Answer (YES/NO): NO